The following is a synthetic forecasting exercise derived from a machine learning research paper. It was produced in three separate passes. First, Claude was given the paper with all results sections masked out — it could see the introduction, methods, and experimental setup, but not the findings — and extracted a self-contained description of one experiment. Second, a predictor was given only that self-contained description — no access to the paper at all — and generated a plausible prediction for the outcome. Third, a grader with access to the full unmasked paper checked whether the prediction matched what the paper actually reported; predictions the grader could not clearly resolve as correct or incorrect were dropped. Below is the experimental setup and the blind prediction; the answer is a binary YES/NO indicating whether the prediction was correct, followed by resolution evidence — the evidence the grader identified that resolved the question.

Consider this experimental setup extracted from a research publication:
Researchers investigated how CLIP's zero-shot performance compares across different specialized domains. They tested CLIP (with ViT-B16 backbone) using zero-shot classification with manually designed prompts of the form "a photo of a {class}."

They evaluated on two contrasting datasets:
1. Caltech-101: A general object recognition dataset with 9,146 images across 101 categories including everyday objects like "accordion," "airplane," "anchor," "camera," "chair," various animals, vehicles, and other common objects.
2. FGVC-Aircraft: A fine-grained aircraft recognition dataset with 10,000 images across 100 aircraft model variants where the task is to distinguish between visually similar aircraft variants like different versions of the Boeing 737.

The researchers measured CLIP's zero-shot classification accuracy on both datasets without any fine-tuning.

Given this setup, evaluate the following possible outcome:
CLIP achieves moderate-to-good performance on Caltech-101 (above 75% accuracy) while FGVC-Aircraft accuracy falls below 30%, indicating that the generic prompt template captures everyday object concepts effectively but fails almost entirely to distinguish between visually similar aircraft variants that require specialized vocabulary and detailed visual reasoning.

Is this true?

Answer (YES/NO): YES